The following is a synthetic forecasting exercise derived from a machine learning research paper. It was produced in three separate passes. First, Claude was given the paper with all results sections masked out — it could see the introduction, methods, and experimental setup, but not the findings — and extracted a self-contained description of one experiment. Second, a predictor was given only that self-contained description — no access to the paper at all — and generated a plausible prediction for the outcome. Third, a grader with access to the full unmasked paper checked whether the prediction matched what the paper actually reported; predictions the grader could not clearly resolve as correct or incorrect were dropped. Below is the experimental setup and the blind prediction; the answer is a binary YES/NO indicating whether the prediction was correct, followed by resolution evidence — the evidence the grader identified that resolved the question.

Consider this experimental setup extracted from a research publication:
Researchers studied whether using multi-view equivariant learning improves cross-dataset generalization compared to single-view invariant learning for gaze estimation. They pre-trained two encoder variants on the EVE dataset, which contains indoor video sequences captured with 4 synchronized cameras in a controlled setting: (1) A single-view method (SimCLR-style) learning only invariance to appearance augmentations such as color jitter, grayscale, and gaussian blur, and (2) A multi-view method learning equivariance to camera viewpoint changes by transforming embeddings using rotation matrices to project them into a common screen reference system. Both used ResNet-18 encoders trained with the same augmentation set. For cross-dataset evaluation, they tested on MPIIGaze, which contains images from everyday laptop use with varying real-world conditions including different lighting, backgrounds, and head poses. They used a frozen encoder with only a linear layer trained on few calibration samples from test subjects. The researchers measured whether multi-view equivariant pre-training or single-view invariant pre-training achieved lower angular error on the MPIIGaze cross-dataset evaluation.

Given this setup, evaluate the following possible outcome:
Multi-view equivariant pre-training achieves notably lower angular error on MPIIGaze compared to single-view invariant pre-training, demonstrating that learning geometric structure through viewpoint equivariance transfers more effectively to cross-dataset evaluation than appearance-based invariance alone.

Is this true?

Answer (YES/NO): YES